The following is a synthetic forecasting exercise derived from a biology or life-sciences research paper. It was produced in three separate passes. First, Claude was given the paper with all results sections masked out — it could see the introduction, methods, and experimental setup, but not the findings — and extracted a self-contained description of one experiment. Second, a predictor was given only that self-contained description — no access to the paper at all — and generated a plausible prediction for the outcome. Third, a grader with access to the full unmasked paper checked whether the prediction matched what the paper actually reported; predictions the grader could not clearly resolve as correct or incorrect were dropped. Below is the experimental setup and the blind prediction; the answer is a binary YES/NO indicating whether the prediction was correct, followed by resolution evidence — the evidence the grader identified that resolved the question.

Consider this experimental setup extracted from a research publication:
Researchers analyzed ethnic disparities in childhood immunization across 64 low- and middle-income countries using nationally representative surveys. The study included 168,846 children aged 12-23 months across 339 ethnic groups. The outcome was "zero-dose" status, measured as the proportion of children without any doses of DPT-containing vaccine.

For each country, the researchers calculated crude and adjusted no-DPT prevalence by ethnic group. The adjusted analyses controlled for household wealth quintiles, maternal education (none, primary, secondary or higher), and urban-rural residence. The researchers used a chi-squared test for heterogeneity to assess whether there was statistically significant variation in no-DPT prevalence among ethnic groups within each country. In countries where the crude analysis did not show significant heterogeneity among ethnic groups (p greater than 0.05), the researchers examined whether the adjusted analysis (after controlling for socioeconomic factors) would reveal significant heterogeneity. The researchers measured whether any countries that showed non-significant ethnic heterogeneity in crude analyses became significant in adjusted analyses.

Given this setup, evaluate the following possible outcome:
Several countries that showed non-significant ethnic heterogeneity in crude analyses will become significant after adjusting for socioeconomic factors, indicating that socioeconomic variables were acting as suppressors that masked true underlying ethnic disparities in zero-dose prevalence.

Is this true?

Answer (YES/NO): YES